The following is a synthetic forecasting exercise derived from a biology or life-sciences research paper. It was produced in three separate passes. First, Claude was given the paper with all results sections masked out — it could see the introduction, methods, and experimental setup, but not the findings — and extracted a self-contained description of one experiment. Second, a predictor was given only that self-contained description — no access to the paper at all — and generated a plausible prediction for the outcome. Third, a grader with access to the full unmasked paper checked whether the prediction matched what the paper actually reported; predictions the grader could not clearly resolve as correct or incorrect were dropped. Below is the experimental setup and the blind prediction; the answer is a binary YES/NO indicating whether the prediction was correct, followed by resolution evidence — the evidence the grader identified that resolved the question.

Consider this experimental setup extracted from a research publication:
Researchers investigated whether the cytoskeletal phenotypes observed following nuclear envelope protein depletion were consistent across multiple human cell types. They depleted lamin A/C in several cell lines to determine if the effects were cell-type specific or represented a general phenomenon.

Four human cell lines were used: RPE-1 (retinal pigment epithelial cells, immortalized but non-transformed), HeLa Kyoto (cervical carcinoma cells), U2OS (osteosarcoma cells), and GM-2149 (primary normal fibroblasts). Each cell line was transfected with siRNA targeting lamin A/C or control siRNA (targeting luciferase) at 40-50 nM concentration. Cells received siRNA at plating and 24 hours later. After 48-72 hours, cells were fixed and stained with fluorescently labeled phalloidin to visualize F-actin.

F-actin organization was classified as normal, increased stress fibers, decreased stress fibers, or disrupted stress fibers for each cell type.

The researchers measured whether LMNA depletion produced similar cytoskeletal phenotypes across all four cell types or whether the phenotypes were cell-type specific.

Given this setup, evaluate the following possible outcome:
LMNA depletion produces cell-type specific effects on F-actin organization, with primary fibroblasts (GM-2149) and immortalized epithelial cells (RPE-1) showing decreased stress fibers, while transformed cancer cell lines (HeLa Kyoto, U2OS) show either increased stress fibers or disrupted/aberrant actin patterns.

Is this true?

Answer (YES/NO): NO